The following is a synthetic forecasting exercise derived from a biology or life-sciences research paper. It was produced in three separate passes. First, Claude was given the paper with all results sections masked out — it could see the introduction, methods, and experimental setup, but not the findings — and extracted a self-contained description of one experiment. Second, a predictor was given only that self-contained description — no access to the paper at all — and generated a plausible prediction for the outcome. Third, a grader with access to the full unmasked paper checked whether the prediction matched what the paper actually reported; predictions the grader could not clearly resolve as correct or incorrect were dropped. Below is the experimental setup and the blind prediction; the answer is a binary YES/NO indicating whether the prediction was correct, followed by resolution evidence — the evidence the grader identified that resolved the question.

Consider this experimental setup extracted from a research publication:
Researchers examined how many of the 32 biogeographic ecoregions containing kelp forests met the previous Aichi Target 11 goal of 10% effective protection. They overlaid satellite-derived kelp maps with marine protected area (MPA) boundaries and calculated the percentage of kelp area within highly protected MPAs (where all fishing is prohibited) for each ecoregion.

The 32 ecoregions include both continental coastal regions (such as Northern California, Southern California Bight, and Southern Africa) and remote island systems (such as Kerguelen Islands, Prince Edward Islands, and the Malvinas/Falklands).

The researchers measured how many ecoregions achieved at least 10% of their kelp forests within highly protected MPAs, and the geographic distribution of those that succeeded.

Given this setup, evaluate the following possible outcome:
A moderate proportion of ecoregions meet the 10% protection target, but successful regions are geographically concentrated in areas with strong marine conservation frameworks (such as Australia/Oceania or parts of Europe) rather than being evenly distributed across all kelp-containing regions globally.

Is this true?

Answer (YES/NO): NO